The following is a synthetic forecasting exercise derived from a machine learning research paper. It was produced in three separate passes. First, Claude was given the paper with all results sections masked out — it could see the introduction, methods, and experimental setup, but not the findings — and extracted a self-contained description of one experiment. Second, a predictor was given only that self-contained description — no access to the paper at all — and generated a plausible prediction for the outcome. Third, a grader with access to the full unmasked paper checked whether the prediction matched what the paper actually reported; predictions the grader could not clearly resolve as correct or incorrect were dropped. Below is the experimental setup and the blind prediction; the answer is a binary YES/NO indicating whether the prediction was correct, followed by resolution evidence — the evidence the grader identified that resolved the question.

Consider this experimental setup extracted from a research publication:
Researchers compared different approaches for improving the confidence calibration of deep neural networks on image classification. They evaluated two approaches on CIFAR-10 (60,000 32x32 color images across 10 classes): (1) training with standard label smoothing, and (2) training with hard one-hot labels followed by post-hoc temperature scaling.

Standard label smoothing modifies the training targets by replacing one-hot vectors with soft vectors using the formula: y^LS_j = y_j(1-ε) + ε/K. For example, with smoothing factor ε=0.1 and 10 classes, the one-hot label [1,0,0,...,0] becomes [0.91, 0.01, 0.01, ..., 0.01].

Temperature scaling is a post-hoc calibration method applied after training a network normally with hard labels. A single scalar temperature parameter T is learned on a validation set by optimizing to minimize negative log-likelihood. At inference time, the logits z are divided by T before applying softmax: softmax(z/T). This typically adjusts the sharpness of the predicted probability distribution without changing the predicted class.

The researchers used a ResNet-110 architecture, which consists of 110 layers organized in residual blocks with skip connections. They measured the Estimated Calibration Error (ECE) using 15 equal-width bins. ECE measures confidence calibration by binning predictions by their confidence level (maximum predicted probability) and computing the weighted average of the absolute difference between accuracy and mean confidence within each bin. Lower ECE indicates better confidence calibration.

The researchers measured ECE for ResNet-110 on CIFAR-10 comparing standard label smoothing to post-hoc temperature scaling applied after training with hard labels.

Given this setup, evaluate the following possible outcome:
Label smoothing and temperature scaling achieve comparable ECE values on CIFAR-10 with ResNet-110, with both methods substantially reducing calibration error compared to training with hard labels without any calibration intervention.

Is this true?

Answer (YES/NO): NO